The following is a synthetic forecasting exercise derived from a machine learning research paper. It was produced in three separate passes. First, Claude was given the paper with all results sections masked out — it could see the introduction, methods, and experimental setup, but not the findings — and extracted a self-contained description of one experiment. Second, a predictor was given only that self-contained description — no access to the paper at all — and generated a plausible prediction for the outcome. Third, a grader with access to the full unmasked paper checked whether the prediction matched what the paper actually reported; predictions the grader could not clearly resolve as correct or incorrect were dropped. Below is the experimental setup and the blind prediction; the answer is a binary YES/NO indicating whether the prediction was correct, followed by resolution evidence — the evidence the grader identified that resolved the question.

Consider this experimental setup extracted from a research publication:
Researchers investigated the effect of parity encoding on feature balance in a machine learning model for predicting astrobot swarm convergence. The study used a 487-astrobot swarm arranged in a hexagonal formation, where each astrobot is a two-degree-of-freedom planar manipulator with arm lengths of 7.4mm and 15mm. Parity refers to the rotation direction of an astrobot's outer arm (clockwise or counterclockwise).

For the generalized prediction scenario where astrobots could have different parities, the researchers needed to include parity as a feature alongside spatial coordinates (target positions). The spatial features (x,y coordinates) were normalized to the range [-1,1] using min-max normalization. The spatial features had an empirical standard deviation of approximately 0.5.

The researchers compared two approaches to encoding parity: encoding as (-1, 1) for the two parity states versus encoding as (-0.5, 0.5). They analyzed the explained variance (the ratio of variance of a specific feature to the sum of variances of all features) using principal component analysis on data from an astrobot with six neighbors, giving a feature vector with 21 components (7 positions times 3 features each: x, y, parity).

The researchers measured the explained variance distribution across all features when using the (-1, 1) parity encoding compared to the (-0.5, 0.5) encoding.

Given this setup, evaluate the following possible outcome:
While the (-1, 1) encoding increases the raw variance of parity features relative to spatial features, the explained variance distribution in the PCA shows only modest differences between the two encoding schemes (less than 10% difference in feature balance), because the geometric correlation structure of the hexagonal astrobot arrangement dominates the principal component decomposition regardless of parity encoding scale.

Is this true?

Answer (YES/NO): NO